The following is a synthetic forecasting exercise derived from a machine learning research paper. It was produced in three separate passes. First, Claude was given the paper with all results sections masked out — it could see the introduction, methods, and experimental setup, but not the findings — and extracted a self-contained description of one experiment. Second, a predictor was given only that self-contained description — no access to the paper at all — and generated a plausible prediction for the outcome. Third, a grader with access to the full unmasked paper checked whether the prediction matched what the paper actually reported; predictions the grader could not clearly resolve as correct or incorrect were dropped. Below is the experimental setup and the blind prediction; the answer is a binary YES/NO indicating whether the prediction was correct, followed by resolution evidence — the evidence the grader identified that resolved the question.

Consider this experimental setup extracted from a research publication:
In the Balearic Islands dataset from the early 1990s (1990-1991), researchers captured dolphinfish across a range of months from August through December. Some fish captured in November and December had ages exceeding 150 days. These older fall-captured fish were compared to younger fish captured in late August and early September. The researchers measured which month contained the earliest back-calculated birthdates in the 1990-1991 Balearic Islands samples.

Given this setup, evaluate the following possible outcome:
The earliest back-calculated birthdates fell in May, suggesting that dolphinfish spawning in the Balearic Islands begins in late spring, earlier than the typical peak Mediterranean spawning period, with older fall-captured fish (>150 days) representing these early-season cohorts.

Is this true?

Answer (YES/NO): NO